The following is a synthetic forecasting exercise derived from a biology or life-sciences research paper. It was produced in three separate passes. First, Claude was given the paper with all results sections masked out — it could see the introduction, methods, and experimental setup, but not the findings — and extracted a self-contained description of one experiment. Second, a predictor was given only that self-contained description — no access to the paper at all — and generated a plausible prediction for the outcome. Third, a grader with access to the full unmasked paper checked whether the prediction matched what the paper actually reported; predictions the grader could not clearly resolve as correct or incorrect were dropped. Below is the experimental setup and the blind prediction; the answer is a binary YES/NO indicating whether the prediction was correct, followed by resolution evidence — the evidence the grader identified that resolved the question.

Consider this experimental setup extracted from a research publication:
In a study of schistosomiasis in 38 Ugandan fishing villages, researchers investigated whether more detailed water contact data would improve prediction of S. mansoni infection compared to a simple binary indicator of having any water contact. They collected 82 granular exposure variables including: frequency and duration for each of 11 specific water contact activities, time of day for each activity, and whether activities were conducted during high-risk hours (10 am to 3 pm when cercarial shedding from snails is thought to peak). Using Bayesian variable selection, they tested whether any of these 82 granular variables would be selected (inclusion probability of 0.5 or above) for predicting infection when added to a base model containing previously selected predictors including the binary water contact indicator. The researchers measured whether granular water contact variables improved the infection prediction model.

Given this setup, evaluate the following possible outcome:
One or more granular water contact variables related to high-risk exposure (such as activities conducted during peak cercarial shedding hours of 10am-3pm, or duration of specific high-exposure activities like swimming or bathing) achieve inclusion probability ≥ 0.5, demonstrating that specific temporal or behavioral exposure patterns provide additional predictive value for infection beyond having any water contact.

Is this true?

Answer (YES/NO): NO